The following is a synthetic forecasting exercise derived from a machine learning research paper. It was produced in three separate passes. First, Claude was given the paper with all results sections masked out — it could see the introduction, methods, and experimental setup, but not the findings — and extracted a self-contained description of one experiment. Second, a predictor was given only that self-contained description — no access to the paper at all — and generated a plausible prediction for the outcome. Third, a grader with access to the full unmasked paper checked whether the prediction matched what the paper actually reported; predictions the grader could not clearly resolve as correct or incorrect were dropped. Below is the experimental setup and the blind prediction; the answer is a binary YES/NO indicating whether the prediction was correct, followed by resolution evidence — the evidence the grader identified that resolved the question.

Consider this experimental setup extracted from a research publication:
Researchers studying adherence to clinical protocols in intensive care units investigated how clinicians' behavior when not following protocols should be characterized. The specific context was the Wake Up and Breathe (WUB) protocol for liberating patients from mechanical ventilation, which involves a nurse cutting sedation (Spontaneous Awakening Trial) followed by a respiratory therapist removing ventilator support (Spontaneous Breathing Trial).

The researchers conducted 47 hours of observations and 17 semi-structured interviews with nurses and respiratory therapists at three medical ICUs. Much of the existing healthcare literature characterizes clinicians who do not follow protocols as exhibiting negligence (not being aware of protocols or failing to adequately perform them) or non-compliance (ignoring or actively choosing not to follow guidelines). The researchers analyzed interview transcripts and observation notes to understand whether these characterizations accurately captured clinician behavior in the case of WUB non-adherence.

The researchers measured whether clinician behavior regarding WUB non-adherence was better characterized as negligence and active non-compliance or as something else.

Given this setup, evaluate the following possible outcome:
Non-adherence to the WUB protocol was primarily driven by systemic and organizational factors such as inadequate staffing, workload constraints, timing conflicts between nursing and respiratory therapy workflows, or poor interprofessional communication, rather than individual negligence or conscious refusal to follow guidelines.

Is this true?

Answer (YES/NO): NO